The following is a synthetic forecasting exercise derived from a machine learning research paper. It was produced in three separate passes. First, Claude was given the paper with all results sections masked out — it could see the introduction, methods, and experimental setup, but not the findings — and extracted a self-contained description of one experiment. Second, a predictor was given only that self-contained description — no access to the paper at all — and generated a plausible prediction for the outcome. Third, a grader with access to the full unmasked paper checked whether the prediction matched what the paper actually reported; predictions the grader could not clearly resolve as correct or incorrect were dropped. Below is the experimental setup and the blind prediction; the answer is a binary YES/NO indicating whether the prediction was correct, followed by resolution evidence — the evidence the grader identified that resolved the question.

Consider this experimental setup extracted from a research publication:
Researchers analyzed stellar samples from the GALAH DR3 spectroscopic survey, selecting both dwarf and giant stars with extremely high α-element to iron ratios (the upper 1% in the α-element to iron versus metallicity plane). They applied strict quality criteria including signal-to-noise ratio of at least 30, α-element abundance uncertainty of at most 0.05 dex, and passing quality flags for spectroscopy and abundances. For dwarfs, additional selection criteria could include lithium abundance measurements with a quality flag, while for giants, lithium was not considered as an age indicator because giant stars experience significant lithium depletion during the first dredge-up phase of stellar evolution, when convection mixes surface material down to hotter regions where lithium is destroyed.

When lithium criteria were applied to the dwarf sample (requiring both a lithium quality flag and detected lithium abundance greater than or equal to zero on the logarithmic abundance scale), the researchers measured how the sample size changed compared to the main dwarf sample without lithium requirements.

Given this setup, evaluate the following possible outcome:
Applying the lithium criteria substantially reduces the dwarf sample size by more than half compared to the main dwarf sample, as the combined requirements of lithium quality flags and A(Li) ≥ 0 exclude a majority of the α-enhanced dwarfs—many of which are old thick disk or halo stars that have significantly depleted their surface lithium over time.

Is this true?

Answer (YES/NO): NO